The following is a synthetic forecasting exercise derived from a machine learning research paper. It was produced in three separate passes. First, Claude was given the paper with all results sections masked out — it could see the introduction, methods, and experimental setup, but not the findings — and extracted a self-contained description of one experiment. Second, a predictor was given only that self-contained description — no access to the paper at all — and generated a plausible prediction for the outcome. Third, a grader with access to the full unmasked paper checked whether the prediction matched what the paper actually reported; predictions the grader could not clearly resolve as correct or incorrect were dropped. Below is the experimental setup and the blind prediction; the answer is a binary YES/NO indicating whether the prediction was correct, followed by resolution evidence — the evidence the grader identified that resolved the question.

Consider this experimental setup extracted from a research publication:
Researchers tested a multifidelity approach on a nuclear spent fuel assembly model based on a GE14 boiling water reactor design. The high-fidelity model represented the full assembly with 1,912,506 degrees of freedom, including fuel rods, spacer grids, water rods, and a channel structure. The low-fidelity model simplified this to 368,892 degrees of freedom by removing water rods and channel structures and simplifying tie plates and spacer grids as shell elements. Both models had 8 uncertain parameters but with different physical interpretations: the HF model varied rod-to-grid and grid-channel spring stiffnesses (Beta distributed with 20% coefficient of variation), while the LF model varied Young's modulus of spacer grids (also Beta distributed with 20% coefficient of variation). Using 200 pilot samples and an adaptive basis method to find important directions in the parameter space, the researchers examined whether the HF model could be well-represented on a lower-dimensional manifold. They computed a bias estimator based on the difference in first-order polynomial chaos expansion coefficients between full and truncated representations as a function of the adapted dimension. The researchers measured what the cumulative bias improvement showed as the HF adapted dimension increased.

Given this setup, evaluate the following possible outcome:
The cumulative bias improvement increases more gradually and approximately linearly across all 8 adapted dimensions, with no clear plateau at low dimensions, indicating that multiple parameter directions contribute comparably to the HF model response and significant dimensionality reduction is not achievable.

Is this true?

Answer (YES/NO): YES